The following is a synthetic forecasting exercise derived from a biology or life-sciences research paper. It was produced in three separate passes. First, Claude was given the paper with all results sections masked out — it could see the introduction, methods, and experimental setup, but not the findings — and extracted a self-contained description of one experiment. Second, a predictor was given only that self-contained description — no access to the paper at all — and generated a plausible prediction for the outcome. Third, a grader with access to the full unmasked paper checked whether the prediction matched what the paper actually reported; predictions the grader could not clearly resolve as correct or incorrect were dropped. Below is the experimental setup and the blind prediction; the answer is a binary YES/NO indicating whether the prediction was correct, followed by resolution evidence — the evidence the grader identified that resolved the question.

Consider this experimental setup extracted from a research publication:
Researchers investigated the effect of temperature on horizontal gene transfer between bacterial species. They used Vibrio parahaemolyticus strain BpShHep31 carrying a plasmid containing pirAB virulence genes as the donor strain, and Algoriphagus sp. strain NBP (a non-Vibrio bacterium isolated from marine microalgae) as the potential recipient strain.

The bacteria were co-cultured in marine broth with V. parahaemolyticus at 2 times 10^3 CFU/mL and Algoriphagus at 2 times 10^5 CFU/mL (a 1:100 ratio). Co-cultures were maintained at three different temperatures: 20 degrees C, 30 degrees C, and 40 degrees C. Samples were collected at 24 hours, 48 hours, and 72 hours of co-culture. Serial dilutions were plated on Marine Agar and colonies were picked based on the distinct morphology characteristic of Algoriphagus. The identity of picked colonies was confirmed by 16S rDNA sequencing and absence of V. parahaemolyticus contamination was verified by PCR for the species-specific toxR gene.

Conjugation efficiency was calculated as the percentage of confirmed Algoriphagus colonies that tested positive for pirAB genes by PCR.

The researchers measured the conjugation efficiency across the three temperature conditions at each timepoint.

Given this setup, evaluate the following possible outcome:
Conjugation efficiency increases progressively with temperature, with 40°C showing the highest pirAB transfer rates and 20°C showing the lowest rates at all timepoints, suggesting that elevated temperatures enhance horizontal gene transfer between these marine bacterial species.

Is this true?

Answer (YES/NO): NO